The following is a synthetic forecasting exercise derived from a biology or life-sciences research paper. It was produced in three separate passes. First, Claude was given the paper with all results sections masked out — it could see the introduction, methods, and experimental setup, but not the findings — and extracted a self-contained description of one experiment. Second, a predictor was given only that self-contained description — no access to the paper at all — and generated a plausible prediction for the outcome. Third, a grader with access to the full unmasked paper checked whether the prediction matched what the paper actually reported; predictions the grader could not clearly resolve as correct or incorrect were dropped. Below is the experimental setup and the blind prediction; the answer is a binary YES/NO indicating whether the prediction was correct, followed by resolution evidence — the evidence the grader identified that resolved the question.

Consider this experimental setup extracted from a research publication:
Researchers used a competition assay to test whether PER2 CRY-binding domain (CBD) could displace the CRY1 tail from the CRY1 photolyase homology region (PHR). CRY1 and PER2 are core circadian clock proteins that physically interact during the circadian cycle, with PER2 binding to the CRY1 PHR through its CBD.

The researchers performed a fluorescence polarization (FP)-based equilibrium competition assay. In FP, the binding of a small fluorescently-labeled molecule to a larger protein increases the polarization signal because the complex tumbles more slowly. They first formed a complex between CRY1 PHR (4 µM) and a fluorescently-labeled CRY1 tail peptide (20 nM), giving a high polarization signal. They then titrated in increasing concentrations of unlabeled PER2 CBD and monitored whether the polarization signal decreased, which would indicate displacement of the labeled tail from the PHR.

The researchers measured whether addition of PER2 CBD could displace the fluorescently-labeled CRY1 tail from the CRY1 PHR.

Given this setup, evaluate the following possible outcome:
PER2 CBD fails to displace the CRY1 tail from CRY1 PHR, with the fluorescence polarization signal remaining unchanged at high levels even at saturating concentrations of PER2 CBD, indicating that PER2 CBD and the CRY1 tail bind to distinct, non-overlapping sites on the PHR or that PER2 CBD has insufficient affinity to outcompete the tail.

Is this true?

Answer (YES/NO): NO